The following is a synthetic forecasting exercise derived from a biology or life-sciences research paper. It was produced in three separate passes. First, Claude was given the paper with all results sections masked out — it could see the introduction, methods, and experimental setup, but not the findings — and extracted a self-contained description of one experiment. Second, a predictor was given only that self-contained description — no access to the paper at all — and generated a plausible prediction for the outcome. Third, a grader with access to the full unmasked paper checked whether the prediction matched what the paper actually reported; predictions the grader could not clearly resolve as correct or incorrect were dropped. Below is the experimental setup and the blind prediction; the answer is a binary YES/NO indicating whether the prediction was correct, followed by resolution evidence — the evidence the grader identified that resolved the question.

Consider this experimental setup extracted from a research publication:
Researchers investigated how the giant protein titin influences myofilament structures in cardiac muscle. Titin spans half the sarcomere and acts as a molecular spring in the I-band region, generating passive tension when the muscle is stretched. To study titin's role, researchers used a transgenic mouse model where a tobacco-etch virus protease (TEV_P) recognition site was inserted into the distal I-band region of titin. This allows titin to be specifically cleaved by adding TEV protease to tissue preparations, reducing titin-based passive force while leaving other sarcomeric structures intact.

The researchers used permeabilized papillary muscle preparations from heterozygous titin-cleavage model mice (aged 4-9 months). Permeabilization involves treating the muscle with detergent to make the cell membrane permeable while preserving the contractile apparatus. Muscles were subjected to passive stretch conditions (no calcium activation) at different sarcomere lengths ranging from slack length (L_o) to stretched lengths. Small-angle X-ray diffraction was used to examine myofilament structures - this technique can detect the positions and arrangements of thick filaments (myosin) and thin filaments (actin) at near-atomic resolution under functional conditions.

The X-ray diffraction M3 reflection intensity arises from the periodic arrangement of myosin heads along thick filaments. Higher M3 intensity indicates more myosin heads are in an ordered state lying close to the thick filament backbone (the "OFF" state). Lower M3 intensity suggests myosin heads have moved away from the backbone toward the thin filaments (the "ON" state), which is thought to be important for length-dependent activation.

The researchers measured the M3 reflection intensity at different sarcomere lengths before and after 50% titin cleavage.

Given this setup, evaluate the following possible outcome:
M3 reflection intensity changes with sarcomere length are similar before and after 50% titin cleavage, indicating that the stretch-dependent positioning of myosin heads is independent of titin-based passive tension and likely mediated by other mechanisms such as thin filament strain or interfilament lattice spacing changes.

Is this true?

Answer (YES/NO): NO